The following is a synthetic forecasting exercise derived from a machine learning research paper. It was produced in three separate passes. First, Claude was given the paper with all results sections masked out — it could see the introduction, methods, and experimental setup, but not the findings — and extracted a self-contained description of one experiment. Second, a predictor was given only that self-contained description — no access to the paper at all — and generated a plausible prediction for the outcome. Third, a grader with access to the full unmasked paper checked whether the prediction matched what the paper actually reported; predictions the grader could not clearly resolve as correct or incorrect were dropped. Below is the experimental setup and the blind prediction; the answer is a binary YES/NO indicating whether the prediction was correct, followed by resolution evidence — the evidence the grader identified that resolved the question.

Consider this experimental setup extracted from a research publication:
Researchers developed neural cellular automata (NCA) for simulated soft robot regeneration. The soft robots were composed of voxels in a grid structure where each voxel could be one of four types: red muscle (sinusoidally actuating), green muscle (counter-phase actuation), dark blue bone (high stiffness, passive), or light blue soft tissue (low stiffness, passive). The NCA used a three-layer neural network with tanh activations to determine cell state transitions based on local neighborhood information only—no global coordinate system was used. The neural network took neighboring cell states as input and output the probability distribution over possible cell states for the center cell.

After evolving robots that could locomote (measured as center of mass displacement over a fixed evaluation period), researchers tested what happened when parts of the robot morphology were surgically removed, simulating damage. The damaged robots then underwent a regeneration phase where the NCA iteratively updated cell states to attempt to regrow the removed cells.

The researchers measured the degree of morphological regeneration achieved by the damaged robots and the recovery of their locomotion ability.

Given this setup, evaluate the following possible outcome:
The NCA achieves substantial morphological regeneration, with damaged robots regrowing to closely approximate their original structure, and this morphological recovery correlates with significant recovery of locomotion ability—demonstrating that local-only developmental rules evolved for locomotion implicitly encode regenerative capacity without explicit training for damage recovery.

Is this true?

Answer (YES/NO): NO